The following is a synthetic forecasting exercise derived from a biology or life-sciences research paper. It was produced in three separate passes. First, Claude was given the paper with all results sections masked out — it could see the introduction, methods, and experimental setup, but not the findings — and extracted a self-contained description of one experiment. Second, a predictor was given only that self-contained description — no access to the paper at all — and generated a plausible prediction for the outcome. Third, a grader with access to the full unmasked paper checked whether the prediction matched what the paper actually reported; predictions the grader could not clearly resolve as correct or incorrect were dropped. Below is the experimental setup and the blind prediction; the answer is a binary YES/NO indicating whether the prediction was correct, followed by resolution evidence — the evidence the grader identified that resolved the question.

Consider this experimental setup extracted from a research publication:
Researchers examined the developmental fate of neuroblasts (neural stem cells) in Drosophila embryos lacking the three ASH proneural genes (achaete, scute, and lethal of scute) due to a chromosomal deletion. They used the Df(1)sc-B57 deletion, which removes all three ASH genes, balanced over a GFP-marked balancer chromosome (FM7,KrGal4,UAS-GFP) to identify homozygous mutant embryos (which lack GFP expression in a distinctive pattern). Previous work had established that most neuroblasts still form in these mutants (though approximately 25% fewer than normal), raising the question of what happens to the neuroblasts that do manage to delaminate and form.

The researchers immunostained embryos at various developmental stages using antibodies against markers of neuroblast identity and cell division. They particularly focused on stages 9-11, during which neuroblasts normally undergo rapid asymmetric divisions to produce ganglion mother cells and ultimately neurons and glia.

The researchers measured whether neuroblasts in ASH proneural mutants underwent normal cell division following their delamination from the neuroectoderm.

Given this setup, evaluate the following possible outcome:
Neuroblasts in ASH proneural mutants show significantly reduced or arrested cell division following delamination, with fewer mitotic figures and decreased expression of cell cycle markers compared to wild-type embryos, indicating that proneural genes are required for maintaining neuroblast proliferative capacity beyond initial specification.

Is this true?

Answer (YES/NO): YES